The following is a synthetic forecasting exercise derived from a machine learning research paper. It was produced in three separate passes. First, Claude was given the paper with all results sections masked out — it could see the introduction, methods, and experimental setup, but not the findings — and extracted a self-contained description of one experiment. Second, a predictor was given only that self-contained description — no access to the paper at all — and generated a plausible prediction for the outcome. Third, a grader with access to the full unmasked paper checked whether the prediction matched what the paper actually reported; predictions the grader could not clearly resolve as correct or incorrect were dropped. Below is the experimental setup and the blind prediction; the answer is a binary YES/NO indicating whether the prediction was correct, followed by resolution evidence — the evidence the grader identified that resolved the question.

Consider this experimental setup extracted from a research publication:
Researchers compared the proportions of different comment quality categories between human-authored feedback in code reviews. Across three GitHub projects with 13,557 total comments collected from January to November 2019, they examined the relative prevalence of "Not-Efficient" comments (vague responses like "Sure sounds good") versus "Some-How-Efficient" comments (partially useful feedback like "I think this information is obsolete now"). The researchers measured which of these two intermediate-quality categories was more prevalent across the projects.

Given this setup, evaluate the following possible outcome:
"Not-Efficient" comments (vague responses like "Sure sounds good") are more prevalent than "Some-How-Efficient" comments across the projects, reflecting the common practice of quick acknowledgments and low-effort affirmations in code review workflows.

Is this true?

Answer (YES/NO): NO